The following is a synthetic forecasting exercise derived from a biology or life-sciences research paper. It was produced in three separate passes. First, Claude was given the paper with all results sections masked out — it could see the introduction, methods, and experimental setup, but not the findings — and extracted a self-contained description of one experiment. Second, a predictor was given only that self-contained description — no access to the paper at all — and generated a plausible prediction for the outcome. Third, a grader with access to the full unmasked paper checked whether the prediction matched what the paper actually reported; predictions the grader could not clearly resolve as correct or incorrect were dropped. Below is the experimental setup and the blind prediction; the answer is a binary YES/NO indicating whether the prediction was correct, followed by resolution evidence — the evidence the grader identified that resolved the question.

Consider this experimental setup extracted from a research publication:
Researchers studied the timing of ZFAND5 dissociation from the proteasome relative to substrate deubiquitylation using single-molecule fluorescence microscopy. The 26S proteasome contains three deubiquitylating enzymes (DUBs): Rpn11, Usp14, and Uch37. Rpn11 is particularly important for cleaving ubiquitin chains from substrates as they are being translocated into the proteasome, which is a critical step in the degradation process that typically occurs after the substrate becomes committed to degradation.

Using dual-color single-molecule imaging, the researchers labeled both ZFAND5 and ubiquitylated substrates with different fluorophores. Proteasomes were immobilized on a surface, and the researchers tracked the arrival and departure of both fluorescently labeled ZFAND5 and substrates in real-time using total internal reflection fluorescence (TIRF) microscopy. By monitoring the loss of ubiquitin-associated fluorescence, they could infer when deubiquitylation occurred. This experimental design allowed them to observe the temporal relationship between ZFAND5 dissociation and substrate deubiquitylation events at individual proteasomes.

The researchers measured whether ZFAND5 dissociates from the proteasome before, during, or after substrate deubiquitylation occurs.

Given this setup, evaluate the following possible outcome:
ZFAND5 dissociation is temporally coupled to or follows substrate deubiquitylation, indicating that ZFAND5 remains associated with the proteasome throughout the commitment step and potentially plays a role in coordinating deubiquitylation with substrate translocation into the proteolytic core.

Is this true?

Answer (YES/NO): NO